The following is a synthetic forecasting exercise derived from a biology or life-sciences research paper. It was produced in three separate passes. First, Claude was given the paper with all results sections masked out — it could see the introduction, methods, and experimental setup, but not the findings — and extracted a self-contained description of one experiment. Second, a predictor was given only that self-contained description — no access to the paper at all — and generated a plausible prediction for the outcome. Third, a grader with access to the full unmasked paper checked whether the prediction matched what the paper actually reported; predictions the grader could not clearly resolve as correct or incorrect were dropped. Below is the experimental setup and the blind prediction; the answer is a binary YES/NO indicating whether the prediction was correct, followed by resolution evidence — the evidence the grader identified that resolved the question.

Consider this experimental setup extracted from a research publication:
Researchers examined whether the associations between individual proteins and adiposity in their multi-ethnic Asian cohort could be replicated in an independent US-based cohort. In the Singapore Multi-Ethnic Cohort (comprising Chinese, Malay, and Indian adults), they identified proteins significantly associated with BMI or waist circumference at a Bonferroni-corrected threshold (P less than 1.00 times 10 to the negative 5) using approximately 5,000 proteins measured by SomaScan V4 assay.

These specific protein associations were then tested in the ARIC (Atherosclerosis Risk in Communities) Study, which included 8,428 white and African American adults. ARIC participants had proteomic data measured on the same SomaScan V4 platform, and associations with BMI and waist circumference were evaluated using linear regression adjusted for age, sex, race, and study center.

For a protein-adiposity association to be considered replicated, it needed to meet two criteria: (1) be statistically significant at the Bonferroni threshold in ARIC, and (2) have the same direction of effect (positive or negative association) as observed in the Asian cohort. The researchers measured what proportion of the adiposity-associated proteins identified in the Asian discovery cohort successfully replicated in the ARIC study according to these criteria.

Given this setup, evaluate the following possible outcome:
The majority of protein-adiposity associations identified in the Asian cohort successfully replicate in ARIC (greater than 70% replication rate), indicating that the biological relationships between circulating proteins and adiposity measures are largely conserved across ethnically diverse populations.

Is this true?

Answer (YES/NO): YES